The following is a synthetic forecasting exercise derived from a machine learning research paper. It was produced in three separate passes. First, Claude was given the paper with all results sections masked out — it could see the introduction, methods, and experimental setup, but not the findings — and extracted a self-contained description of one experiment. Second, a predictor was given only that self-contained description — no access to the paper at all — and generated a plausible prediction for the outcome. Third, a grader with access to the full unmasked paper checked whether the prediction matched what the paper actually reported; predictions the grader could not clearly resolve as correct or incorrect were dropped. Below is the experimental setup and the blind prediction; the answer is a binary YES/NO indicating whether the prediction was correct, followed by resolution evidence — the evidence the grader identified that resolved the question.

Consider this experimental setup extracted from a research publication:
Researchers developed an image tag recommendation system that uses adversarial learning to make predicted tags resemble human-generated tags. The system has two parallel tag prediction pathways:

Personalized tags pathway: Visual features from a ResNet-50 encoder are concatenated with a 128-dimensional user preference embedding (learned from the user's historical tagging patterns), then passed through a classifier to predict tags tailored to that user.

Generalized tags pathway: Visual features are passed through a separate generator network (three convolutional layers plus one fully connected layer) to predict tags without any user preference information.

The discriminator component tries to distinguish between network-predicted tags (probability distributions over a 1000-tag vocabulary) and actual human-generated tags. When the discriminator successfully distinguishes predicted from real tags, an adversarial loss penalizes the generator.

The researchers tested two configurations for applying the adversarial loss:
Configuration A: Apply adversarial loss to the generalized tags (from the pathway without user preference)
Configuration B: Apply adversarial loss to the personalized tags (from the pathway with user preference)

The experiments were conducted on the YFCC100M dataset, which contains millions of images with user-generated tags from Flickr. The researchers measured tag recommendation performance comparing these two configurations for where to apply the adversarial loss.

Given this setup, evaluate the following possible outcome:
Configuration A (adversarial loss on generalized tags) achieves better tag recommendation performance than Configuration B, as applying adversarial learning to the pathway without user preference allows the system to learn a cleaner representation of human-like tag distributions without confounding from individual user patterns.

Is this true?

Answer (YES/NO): YES